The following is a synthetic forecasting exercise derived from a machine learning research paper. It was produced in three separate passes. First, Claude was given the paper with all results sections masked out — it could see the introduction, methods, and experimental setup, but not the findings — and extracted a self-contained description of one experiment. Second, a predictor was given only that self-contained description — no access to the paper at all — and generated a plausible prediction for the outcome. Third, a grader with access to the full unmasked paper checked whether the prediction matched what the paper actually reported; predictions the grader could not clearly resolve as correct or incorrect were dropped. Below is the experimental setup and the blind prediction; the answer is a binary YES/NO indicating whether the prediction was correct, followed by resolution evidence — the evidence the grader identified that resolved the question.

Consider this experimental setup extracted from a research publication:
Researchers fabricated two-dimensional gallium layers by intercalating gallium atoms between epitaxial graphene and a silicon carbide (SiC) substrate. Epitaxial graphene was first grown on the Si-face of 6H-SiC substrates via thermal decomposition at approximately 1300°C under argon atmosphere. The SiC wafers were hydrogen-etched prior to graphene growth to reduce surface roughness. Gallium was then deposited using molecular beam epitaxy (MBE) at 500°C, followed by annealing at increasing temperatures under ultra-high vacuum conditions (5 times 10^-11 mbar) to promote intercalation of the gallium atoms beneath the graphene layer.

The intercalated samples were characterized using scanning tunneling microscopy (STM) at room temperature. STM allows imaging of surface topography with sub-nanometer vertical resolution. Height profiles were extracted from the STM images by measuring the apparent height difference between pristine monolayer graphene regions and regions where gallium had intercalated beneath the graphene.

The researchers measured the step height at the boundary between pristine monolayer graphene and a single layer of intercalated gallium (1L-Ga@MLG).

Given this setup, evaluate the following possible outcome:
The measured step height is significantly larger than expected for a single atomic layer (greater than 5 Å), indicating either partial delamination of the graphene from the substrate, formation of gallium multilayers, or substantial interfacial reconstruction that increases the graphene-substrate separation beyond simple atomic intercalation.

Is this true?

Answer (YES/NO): NO